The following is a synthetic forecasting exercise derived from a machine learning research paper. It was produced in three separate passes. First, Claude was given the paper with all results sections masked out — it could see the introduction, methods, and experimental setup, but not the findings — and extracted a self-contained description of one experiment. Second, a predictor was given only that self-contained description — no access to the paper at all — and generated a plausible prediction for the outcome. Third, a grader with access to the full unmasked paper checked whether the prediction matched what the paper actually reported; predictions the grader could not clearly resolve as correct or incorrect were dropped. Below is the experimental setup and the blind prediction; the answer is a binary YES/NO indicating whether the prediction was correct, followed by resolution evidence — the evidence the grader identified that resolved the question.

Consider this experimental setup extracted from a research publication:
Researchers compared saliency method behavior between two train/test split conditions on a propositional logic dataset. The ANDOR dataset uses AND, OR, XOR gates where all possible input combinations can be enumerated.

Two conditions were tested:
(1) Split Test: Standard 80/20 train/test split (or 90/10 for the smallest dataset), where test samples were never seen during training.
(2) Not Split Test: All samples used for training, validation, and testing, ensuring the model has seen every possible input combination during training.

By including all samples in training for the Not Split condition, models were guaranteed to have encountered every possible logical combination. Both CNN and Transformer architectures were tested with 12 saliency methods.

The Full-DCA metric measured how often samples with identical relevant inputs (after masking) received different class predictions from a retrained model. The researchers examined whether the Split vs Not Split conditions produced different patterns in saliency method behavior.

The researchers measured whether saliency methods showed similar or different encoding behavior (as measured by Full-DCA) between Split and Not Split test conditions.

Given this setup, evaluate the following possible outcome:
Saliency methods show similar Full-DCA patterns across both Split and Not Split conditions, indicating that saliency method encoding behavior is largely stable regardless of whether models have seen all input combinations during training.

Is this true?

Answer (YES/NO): YES